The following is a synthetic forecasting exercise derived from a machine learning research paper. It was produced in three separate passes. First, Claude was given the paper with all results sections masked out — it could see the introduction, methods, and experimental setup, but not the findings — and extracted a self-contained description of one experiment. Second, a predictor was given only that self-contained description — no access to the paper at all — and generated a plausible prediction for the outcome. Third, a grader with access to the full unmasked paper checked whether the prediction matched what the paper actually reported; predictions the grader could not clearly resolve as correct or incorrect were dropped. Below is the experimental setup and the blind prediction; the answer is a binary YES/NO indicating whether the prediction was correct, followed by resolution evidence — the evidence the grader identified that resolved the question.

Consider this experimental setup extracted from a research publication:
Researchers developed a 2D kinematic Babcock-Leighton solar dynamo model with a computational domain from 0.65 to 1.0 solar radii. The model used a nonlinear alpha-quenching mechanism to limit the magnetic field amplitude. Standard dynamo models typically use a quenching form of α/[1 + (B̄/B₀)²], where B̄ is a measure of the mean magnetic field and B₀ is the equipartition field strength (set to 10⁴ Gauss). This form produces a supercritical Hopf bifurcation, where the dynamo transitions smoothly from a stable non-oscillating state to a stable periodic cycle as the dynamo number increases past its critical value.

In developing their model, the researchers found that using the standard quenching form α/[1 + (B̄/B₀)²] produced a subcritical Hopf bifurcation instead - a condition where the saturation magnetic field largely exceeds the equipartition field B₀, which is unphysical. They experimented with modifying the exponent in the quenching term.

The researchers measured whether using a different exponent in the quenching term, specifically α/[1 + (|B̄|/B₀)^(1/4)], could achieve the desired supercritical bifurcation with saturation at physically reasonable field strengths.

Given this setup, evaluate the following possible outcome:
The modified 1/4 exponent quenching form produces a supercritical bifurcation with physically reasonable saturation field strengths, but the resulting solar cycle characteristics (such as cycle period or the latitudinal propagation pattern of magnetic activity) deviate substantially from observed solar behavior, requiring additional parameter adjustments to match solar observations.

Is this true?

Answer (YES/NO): NO